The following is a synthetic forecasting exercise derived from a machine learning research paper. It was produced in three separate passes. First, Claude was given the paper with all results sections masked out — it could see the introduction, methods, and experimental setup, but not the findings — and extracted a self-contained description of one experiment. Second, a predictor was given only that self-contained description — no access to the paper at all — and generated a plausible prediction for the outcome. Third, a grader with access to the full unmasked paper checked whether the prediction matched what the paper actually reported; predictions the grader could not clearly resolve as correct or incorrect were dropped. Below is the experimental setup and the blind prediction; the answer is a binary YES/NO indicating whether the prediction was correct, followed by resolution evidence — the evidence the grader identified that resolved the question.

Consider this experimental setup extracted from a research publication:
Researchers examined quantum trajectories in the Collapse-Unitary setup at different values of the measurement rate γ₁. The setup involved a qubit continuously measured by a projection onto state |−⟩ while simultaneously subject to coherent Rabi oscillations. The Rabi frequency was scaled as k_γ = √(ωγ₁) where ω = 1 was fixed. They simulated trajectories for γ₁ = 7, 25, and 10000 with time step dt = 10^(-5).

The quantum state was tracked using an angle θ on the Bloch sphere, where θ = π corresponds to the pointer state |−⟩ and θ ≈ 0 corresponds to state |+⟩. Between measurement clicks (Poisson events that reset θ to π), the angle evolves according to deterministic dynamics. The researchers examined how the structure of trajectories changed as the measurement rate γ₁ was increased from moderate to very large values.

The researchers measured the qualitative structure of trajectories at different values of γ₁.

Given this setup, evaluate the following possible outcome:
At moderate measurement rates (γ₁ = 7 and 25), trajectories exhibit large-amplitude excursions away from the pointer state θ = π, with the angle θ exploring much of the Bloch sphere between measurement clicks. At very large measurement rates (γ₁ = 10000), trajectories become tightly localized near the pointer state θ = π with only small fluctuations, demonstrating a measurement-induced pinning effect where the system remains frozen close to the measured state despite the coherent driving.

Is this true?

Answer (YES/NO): NO